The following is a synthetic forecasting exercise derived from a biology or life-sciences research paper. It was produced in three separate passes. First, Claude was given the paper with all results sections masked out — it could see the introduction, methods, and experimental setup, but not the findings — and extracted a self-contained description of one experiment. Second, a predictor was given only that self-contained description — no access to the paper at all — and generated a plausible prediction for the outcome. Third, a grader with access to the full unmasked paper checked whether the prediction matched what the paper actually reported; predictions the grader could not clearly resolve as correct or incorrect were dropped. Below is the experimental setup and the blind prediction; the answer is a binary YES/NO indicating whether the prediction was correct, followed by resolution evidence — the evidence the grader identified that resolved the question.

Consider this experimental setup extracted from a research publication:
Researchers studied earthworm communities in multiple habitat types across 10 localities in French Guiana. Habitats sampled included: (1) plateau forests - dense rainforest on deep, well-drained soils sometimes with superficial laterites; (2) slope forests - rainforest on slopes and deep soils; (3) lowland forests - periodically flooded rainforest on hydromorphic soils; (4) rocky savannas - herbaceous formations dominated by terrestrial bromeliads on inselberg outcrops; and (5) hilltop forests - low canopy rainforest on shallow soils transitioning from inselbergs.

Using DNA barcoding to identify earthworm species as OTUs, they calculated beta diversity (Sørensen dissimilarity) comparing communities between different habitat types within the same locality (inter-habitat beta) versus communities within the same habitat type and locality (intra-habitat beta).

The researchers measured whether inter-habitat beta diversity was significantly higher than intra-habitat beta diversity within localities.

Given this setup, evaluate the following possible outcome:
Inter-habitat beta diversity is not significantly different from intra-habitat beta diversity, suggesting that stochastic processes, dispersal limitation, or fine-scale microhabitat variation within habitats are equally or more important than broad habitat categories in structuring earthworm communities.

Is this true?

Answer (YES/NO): NO